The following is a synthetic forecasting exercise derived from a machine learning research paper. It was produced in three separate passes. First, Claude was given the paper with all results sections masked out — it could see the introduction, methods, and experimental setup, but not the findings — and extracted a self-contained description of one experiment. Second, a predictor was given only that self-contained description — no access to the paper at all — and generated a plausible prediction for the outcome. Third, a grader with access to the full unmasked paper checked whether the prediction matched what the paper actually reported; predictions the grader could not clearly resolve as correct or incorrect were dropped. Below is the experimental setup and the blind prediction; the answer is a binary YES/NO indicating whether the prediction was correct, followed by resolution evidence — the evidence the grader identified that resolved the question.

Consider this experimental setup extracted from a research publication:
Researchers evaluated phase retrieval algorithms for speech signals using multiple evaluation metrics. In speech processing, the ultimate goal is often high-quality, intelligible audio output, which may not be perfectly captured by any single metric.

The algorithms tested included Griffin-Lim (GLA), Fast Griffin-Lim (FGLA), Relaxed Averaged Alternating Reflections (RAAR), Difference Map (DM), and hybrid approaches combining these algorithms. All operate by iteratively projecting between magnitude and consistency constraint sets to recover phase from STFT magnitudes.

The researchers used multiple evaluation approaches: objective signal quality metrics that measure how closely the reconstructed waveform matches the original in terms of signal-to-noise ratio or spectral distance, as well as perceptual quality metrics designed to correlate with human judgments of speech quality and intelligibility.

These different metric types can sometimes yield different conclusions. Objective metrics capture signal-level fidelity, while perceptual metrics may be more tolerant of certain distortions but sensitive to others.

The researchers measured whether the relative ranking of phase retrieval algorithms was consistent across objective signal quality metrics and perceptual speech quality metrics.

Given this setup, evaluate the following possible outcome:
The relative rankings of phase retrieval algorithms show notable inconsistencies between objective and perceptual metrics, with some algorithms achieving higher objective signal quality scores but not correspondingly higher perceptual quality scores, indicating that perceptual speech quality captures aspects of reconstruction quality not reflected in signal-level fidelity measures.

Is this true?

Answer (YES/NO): NO